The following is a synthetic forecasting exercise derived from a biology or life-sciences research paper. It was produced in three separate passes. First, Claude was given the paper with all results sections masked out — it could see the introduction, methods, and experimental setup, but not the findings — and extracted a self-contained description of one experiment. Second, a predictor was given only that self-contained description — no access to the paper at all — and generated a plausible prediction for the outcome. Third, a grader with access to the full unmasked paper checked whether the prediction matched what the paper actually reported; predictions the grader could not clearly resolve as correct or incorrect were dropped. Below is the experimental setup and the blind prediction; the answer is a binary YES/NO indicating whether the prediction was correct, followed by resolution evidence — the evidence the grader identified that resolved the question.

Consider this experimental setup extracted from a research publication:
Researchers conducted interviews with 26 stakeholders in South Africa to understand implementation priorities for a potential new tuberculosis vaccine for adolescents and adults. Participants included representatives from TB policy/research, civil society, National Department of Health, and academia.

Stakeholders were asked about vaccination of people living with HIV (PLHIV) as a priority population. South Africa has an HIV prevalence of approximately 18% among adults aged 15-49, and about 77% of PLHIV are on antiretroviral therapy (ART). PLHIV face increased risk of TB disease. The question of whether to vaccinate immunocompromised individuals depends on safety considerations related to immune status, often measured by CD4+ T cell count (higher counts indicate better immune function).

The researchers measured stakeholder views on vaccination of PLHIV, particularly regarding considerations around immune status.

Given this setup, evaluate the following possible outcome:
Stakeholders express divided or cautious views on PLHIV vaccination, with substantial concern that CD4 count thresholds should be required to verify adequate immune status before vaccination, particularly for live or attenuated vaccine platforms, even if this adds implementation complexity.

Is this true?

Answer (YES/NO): NO